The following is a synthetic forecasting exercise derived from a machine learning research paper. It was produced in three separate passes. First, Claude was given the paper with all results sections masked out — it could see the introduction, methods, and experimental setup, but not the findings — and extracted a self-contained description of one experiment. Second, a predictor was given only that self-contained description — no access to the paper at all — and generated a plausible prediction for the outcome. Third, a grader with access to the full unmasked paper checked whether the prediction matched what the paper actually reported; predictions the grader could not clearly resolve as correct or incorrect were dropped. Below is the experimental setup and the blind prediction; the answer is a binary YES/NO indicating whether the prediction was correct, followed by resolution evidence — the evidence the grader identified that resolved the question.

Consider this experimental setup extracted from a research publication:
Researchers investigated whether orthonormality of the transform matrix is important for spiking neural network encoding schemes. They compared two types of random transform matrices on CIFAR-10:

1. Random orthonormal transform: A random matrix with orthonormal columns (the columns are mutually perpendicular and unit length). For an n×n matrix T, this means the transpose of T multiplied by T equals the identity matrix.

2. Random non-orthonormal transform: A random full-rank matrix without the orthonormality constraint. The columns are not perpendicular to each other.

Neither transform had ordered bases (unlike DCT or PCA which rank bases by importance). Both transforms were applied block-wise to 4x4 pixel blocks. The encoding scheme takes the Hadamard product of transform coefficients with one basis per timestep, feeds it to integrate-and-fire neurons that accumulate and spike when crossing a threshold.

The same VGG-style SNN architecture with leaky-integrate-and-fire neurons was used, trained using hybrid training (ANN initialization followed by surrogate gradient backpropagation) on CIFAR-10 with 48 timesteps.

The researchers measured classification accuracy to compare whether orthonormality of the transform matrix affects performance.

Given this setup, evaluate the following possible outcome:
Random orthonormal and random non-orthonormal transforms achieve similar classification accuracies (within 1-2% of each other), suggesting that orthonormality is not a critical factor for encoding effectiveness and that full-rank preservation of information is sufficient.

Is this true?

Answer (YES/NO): NO